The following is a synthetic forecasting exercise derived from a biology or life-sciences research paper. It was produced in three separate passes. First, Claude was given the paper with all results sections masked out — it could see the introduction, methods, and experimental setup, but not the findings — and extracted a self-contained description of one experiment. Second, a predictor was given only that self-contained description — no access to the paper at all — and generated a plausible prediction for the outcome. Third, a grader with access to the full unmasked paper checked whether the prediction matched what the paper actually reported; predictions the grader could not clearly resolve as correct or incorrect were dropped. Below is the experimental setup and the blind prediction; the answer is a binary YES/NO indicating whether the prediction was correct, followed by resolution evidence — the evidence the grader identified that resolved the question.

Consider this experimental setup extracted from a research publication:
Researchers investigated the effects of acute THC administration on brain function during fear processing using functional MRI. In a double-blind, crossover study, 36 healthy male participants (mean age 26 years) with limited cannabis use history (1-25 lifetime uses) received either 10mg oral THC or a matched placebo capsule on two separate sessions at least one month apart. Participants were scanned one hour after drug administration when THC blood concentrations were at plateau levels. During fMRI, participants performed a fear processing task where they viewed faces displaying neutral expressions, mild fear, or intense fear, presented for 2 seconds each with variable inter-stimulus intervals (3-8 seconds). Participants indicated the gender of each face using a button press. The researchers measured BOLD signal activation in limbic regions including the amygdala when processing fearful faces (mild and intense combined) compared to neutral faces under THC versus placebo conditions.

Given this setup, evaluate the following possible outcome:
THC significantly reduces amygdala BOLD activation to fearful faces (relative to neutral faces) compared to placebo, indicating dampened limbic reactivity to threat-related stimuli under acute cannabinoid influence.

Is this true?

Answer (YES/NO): NO